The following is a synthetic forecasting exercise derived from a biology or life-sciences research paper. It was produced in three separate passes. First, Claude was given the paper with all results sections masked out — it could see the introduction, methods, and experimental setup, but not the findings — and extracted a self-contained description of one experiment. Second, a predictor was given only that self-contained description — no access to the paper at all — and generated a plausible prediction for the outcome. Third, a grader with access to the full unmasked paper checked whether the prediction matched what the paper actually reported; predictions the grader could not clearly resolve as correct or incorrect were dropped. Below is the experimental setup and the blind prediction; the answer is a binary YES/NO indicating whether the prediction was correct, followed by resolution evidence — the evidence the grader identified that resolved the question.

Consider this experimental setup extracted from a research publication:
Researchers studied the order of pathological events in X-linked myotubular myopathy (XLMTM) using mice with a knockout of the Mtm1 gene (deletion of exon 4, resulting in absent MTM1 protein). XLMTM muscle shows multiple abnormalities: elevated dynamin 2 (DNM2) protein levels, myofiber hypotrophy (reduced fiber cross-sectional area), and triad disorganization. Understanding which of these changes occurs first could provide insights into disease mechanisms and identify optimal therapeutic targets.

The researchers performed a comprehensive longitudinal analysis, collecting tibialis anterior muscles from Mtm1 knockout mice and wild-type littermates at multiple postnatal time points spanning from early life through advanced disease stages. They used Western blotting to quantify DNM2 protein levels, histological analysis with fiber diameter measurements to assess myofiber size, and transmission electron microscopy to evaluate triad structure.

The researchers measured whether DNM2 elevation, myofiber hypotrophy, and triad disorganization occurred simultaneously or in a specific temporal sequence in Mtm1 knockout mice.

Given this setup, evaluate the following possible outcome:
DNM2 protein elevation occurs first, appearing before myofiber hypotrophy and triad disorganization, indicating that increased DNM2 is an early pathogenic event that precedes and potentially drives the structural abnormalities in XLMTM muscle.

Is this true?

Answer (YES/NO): YES